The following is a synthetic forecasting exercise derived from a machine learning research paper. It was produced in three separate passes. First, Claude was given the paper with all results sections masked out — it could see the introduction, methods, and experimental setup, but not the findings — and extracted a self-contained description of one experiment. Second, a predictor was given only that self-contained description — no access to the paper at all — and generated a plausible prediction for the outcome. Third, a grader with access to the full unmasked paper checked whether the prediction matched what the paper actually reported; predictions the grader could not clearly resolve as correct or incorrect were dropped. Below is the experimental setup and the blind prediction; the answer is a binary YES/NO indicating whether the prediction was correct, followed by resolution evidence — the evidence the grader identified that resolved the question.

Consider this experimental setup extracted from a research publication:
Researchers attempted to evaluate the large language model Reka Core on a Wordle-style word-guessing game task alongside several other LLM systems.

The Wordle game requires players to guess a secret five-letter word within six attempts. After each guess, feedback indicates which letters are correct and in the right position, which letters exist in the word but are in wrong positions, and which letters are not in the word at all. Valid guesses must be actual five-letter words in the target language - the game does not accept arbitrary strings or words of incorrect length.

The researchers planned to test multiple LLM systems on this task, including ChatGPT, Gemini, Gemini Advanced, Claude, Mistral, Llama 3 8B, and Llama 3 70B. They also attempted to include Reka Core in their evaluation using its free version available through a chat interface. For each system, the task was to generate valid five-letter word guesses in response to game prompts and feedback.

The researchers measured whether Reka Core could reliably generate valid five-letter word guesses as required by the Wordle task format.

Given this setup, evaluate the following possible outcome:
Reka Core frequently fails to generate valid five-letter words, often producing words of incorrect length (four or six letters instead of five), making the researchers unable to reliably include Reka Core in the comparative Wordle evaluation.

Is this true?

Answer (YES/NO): YES